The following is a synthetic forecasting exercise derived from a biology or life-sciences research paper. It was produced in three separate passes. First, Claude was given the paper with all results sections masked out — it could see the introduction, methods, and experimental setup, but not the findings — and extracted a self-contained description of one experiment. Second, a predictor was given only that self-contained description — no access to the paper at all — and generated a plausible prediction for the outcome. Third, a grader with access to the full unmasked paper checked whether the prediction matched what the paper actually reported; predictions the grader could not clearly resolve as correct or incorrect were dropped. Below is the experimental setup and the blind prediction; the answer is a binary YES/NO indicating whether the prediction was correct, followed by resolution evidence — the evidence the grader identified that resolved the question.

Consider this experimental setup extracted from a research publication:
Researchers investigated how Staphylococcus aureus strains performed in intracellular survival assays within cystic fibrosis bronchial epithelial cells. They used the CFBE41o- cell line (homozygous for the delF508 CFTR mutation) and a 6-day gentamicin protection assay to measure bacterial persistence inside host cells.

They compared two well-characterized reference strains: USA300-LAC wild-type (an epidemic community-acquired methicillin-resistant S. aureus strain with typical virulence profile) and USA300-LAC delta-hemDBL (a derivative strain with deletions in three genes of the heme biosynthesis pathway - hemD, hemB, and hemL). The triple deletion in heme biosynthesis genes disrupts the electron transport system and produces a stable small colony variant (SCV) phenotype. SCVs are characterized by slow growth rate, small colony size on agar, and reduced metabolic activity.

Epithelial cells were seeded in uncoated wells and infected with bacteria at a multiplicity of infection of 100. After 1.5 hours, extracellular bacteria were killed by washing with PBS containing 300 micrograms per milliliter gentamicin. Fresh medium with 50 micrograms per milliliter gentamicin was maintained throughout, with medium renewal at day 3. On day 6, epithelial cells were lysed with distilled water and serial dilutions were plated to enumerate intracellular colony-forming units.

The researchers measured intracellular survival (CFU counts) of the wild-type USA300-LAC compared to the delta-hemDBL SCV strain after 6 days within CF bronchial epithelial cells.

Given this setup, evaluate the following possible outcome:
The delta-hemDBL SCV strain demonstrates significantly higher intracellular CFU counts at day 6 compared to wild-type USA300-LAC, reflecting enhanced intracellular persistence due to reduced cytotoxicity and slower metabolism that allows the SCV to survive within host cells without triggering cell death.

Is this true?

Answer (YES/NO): YES